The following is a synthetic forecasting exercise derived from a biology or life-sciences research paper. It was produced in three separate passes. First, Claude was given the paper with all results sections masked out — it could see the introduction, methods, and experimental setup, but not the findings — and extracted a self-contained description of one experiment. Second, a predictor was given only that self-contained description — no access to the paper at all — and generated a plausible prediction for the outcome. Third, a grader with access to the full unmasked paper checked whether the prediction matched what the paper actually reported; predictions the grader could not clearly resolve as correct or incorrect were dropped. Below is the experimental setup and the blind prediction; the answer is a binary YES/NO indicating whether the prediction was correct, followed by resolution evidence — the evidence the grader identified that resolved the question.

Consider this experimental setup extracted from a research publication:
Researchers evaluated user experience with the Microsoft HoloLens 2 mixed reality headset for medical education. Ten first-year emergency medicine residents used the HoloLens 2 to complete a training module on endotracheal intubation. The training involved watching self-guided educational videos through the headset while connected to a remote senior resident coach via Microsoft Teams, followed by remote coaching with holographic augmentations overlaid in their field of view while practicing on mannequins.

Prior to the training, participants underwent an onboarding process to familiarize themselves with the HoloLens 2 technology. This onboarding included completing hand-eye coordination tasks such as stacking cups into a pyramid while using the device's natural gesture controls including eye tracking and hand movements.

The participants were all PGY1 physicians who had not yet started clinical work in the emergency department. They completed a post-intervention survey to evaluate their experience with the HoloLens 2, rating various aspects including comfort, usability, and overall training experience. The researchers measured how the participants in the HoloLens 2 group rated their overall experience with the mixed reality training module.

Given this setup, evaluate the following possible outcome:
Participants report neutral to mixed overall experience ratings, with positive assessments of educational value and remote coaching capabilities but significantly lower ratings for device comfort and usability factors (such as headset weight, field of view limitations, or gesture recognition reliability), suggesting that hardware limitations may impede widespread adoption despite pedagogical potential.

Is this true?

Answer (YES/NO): NO